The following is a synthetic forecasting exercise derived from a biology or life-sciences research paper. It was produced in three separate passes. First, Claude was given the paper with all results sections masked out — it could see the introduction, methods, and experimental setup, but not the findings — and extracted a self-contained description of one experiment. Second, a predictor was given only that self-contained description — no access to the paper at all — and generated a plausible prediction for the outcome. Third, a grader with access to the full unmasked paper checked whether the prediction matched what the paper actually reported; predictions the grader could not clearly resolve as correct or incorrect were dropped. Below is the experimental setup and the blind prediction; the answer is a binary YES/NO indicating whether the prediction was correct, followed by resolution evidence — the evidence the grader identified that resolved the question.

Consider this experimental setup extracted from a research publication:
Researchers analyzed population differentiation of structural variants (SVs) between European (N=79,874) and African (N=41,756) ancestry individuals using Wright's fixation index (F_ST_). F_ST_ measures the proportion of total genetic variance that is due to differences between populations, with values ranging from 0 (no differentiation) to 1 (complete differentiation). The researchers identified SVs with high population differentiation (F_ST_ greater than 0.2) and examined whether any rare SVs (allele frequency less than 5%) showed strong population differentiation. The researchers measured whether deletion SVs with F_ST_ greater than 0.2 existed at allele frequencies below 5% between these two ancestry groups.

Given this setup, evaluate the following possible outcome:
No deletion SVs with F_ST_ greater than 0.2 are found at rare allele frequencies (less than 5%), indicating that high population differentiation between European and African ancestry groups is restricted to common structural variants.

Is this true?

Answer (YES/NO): YES